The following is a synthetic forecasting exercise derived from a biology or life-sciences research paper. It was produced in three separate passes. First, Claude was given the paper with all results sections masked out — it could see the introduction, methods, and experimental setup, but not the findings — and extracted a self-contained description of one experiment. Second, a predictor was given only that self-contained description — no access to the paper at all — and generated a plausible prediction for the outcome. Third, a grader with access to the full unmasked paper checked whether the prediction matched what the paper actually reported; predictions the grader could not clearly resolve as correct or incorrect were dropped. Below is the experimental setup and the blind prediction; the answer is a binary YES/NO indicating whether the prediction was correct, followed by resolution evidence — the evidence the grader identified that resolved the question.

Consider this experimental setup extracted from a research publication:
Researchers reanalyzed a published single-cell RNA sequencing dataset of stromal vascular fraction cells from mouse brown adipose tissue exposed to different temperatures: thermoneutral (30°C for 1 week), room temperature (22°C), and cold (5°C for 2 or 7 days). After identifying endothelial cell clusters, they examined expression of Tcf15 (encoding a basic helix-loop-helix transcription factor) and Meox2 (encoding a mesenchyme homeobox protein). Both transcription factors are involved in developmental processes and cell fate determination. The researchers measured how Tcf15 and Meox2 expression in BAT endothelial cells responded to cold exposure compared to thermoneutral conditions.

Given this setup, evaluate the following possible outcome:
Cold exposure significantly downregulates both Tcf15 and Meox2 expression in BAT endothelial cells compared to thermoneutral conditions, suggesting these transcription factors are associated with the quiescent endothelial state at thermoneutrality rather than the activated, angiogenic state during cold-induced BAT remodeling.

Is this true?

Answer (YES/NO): NO